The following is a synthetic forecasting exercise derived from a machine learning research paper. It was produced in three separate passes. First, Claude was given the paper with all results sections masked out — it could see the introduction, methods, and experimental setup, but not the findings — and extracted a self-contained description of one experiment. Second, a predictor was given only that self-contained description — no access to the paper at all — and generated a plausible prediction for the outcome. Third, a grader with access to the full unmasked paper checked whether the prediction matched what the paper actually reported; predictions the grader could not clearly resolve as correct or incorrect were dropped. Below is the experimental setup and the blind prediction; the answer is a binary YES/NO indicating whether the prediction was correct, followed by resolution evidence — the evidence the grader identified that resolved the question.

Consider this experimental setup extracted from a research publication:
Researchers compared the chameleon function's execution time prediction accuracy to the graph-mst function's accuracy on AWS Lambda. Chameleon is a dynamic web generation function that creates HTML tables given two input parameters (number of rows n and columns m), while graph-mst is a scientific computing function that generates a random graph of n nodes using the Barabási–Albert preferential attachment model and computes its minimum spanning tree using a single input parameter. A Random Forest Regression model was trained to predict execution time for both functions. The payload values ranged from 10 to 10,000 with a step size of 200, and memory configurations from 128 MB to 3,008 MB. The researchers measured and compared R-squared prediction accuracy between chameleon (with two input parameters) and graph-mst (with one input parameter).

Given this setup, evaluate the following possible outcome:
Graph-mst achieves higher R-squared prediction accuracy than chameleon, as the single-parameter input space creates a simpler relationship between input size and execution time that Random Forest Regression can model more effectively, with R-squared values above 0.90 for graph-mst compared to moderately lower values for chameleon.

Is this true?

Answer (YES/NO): NO